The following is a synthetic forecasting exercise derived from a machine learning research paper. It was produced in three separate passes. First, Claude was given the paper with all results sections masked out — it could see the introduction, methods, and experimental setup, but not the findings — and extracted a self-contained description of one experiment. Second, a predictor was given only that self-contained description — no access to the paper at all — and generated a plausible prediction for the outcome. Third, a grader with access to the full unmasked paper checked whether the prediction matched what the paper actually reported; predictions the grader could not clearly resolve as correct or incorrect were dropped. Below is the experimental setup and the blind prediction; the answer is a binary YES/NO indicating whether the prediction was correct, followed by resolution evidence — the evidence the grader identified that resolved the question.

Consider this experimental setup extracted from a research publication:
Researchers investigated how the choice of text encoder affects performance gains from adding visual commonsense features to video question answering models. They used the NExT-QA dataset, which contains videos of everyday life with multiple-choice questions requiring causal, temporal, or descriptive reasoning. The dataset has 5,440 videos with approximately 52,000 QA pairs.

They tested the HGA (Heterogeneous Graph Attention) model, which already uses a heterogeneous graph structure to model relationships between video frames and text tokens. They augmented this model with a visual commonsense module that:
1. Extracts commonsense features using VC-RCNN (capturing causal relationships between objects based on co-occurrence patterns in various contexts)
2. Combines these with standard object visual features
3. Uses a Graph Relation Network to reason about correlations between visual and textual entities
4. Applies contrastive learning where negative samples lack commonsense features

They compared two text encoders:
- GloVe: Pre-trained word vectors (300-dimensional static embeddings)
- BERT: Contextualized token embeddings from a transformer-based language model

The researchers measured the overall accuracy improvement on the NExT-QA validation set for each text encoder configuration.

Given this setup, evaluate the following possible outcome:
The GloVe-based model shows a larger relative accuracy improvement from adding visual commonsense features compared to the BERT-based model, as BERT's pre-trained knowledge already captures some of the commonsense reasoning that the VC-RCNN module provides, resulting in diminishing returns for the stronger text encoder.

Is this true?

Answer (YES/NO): YES